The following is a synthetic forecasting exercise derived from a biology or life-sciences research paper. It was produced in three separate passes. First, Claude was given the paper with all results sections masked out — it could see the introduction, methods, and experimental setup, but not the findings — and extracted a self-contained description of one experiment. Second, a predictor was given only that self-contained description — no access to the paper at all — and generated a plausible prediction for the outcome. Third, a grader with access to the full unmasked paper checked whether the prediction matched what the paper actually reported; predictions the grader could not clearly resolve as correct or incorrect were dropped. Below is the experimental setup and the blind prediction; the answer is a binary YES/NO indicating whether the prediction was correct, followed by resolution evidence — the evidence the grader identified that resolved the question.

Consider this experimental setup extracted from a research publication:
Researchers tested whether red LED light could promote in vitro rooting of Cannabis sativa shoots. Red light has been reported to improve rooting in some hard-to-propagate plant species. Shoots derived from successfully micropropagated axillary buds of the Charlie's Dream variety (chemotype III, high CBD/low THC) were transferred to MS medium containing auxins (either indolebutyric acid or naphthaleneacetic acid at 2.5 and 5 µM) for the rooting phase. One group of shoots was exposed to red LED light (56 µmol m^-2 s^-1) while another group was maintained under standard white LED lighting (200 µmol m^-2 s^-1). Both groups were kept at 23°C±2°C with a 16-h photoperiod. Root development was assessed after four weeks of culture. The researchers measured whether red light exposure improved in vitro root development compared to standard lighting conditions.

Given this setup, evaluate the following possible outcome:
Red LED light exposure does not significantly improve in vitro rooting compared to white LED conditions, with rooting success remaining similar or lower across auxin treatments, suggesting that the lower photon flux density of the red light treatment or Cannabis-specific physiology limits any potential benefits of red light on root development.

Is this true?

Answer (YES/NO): YES